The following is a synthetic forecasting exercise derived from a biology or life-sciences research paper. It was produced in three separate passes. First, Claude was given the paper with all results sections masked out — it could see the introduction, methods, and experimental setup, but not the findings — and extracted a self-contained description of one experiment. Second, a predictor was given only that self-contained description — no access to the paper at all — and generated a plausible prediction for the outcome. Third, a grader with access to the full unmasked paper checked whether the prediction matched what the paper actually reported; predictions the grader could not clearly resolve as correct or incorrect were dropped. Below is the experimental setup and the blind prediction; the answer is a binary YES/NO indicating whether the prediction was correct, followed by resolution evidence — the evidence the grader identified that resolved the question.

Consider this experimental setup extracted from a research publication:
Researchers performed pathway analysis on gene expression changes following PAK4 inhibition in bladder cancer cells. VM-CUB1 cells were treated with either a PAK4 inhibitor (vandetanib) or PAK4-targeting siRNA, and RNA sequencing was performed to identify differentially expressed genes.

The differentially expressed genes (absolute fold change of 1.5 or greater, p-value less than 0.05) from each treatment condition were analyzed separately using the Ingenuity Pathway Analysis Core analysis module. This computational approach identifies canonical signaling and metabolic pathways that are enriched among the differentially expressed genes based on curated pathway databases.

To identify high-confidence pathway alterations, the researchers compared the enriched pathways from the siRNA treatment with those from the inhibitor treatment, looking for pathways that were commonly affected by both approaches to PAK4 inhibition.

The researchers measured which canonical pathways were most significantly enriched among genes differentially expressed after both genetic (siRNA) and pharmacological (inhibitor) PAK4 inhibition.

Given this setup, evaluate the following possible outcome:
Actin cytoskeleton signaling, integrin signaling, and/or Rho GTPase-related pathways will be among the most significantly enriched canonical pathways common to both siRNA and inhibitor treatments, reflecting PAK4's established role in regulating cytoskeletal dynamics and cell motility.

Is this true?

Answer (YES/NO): NO